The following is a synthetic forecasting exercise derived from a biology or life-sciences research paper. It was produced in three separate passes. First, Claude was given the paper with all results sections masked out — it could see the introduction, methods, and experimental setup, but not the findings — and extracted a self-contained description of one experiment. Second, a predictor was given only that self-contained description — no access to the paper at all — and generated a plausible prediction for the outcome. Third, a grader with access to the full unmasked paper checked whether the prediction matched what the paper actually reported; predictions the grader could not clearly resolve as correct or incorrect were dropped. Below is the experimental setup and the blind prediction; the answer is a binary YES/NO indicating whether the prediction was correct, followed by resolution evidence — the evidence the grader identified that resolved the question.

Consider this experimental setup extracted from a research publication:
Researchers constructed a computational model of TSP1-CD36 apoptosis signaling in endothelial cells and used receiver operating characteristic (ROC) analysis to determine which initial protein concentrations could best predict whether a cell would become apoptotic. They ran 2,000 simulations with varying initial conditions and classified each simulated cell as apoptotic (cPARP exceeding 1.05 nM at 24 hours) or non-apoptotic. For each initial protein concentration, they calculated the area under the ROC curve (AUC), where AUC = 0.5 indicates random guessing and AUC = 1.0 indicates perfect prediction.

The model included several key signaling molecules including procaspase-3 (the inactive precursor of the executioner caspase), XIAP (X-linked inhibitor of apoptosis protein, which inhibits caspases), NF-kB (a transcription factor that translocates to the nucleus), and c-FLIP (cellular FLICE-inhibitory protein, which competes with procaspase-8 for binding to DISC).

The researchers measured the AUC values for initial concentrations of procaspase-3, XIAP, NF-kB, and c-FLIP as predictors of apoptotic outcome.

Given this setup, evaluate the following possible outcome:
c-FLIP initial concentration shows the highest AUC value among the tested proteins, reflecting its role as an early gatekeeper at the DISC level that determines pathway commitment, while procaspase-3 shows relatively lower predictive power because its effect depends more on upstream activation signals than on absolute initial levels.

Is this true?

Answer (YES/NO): NO